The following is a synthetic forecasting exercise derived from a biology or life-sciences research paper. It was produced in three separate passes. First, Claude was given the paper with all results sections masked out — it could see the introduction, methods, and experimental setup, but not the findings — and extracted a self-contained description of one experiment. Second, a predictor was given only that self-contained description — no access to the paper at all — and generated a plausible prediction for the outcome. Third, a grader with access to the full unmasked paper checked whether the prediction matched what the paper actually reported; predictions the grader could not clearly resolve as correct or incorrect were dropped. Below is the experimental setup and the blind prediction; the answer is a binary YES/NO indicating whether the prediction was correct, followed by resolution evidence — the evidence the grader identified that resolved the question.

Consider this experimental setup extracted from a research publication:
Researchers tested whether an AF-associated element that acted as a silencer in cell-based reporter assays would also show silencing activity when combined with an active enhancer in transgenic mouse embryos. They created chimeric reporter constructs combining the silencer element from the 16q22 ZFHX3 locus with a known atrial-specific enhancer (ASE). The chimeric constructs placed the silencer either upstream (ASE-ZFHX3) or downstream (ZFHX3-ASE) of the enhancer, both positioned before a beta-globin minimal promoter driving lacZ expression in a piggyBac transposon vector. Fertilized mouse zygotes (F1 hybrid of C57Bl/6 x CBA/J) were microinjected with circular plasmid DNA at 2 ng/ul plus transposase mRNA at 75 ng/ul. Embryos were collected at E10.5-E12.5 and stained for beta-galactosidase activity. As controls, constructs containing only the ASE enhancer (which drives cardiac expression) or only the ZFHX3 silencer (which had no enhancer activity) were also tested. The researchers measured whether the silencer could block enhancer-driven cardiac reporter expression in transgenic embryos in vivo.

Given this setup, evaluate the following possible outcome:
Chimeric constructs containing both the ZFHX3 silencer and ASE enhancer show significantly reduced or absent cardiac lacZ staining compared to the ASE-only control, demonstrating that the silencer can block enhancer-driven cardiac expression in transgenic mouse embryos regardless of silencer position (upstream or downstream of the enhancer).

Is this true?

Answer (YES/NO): YES